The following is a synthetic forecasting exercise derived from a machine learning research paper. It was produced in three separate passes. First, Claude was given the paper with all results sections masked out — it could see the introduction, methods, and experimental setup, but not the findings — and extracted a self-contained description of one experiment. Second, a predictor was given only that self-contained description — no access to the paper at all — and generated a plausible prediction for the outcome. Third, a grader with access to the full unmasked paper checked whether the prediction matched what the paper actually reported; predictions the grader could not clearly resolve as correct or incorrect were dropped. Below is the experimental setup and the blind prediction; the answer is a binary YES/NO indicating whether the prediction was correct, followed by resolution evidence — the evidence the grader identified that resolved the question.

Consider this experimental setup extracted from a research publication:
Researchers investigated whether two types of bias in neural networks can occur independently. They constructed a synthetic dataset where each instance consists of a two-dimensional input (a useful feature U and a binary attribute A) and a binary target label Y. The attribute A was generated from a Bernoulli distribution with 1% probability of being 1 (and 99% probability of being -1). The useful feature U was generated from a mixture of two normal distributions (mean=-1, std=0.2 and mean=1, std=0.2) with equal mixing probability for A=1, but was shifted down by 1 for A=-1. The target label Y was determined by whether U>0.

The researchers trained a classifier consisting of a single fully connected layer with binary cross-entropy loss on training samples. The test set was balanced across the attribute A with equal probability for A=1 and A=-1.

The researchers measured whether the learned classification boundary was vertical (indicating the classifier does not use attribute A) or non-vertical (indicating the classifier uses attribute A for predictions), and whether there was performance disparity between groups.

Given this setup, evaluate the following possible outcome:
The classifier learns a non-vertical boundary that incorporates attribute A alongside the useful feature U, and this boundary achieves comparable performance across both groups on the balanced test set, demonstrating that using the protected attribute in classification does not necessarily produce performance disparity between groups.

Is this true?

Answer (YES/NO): NO